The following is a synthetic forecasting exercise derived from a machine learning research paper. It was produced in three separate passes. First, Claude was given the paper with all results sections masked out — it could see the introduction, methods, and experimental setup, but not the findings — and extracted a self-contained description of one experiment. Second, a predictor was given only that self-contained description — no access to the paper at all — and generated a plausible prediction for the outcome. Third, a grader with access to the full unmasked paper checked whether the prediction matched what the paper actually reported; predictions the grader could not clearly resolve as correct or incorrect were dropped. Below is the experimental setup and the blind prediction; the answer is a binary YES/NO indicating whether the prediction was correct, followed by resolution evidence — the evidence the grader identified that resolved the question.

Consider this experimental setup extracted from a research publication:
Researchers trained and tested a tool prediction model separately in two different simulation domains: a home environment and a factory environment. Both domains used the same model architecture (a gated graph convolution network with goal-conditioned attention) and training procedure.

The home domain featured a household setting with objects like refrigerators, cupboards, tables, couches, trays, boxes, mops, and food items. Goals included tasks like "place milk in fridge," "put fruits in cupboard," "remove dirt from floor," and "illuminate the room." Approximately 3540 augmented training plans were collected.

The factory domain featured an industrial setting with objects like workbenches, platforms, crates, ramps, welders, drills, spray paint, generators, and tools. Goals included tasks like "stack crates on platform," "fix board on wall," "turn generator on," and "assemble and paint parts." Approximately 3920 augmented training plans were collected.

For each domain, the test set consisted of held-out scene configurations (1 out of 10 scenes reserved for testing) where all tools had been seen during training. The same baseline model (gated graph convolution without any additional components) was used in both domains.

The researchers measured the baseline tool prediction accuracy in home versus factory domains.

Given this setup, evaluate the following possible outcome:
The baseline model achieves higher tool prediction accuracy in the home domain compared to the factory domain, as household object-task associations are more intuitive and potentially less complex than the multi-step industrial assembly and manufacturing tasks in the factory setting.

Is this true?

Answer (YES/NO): NO